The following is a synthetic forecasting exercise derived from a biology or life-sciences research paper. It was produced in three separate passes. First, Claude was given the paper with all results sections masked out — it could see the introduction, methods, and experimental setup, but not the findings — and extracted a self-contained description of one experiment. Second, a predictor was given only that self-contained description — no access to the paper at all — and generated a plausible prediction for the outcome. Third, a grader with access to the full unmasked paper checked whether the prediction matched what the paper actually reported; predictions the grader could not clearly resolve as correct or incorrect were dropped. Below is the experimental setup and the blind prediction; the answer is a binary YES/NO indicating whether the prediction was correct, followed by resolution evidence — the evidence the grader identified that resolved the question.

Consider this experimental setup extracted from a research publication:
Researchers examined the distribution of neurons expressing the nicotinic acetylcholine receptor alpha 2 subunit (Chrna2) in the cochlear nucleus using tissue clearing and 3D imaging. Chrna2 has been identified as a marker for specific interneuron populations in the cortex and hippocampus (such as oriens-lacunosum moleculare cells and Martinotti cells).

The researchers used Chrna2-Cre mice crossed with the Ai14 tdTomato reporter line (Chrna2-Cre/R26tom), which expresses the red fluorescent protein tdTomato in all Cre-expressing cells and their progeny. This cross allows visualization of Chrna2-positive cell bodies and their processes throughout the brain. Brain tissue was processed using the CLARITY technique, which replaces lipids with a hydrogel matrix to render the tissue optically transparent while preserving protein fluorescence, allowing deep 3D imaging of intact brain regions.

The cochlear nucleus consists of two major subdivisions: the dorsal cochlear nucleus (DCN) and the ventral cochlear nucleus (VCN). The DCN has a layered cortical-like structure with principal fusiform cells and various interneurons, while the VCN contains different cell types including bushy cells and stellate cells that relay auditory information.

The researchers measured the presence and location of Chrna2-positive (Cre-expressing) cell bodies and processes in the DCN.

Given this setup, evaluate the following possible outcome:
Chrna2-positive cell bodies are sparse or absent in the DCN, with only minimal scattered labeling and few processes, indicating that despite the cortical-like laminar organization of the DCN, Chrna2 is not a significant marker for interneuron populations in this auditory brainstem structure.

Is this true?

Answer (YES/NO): NO